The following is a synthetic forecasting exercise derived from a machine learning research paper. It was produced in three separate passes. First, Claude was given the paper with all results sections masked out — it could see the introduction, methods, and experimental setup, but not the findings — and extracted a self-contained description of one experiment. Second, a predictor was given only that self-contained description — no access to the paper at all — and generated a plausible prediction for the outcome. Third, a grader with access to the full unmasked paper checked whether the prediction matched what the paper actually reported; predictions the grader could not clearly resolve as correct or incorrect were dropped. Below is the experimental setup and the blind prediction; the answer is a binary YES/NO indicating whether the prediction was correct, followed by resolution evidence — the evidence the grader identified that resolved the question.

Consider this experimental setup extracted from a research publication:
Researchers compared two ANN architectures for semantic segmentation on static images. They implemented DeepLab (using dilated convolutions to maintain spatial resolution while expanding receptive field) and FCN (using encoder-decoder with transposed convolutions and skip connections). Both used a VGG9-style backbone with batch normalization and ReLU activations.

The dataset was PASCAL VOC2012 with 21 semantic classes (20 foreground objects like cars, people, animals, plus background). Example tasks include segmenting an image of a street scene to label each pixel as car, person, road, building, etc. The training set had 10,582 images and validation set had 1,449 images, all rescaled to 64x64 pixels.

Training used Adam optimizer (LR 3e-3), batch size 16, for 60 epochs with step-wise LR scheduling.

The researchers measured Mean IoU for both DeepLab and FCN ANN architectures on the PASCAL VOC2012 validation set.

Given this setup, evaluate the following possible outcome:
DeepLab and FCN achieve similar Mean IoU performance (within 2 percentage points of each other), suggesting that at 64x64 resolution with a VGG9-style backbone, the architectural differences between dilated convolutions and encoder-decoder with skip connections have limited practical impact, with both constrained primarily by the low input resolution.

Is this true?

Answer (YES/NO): YES